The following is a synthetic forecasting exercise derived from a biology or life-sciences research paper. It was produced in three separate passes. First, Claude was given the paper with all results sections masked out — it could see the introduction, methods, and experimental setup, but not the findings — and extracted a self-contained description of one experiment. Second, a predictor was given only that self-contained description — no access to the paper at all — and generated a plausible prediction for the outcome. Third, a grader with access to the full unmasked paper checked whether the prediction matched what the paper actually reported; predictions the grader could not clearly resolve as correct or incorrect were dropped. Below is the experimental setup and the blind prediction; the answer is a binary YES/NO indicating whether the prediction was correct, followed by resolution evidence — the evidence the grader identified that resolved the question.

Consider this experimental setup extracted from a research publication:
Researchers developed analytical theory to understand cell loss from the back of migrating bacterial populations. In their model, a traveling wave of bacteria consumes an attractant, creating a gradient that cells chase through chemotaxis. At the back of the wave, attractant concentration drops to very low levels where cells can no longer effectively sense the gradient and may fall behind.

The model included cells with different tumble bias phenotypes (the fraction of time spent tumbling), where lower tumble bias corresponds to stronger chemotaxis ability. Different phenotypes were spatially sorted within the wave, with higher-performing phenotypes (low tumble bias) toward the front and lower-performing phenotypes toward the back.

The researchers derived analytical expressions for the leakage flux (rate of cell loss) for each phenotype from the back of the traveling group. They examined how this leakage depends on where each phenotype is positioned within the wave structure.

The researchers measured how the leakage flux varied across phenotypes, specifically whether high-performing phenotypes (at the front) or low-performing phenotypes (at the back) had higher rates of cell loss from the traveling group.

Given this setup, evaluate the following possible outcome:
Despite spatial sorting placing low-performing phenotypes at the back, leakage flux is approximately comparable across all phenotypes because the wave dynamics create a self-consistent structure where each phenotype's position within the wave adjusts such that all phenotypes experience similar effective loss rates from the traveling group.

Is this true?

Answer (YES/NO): NO